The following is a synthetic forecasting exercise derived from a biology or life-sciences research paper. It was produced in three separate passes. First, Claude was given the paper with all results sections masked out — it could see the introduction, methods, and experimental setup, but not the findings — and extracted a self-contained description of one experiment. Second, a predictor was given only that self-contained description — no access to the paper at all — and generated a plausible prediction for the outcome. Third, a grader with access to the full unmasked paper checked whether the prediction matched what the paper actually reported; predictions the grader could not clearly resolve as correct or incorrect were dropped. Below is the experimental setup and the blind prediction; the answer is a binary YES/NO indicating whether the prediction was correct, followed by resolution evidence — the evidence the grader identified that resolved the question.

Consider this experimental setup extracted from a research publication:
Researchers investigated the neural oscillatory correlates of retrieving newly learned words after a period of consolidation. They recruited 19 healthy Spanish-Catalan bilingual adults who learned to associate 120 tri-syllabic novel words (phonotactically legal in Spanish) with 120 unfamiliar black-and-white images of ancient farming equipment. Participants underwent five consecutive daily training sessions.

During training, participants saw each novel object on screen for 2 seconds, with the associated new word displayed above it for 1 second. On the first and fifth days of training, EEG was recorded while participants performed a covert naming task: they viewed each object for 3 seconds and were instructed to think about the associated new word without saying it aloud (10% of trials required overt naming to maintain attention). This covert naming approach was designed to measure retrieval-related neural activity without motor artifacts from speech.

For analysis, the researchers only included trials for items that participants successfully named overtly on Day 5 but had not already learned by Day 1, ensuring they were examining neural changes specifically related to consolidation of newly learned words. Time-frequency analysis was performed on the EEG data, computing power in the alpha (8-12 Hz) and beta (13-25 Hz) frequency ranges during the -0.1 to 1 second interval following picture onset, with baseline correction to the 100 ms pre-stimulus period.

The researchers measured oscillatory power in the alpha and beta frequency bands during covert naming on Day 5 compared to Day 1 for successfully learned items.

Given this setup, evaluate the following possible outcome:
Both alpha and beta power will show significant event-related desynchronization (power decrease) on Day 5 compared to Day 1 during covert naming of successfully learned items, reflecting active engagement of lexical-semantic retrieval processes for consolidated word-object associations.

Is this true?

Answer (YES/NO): YES